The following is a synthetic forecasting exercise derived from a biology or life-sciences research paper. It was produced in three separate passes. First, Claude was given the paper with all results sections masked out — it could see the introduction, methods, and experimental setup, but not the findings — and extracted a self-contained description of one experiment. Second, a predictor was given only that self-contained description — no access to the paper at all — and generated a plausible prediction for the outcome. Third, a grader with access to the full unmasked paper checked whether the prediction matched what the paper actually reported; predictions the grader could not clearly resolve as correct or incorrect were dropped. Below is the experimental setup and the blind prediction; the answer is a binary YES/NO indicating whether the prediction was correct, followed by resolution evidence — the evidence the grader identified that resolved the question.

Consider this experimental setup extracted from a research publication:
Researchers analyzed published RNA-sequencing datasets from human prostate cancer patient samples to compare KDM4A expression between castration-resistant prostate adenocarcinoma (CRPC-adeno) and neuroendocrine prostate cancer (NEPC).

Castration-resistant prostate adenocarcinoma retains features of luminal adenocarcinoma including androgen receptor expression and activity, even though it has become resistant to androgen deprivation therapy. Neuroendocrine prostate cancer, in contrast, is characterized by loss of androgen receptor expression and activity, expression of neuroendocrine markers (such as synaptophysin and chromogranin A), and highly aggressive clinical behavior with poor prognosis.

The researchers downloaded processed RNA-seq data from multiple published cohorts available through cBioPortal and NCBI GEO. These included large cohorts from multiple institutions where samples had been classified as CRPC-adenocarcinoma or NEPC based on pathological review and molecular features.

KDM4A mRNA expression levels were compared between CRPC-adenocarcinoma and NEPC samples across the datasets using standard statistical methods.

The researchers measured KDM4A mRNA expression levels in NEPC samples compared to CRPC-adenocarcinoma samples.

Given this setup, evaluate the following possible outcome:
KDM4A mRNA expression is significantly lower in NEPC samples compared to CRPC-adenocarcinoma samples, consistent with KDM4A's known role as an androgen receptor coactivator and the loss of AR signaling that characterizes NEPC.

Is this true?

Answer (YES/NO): NO